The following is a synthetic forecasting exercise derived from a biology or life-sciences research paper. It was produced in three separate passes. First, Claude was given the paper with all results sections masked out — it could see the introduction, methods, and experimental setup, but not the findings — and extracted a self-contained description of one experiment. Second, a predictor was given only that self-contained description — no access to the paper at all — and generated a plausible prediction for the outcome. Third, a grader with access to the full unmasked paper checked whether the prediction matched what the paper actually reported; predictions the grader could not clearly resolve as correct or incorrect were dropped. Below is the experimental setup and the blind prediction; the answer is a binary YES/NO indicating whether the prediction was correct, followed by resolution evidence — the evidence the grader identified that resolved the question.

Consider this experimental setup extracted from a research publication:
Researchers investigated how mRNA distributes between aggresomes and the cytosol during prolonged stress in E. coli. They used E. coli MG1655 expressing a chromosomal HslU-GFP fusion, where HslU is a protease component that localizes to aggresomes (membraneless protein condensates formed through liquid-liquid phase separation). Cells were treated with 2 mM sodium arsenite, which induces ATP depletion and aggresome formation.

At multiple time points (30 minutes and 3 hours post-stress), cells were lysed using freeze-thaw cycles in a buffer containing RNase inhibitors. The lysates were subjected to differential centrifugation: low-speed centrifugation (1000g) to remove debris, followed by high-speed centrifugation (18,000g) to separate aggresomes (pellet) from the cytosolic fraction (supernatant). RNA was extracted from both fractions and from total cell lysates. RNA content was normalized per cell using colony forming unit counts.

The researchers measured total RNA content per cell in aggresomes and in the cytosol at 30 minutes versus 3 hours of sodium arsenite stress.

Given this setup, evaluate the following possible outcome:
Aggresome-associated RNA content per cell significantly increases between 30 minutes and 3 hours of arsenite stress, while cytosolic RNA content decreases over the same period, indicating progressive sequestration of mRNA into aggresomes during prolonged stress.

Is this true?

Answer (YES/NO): YES